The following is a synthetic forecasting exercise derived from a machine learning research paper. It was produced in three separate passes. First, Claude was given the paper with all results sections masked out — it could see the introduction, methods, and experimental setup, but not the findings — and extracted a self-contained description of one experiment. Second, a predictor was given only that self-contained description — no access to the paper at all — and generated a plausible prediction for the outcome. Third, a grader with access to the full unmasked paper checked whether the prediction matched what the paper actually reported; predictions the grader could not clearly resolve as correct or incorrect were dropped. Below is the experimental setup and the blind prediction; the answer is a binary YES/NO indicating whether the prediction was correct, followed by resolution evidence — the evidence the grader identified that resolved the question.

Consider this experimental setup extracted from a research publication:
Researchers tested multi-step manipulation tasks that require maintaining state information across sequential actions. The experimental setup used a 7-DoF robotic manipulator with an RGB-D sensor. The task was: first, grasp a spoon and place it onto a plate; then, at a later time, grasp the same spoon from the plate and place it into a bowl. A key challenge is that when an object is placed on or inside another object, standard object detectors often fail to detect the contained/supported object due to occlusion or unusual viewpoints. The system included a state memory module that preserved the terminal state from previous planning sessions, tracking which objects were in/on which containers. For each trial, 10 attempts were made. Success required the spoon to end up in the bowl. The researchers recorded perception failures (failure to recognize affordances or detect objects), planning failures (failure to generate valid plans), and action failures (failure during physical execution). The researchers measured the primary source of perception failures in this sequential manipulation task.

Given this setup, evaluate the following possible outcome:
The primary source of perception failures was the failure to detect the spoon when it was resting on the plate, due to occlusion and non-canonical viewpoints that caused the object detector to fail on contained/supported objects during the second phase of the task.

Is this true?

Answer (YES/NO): NO